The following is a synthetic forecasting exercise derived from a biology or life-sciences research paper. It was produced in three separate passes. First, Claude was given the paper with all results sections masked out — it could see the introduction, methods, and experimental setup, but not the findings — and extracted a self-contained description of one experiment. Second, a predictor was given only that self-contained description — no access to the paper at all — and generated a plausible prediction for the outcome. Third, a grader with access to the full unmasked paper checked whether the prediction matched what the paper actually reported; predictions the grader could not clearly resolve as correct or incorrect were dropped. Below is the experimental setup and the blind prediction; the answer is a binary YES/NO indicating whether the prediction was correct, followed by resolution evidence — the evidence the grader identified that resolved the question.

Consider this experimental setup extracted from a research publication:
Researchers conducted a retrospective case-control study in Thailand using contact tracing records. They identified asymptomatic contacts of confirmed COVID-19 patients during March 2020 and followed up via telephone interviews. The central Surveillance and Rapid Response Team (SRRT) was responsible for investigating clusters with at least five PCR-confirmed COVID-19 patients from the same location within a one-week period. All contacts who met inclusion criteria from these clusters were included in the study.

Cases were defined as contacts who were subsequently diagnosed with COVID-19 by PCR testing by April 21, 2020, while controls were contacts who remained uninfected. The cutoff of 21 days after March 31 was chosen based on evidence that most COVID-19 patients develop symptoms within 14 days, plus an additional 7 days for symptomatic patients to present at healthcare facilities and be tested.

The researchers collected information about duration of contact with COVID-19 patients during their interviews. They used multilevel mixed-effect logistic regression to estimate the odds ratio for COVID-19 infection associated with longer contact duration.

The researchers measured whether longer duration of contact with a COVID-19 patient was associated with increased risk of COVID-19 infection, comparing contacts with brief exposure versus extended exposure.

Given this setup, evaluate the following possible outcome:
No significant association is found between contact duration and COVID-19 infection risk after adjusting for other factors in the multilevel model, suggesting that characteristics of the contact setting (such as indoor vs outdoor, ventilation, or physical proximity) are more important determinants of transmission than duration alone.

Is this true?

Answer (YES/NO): NO